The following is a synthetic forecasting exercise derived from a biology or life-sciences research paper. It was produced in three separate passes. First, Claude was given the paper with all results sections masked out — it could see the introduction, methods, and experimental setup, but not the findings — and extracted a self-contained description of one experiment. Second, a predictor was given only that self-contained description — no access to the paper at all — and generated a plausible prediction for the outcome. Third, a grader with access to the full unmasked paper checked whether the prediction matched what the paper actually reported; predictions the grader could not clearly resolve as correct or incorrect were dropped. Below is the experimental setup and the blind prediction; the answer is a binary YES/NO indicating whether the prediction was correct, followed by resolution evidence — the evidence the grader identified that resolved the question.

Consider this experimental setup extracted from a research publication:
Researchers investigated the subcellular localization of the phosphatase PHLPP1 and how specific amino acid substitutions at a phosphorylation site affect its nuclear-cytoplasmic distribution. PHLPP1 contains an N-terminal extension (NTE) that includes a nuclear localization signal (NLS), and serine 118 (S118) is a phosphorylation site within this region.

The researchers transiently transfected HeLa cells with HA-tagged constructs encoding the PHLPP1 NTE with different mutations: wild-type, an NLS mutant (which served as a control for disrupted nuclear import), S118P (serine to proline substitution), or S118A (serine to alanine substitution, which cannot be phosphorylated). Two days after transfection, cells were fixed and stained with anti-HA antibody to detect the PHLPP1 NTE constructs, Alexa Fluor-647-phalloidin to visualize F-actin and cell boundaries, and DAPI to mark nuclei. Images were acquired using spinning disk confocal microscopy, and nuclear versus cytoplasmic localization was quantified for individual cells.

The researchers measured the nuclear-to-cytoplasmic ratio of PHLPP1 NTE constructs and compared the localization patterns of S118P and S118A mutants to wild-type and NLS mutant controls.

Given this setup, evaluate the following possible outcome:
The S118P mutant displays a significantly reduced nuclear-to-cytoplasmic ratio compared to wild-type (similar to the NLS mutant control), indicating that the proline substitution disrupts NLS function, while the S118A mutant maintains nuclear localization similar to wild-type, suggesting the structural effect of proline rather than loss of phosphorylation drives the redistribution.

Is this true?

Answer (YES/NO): NO